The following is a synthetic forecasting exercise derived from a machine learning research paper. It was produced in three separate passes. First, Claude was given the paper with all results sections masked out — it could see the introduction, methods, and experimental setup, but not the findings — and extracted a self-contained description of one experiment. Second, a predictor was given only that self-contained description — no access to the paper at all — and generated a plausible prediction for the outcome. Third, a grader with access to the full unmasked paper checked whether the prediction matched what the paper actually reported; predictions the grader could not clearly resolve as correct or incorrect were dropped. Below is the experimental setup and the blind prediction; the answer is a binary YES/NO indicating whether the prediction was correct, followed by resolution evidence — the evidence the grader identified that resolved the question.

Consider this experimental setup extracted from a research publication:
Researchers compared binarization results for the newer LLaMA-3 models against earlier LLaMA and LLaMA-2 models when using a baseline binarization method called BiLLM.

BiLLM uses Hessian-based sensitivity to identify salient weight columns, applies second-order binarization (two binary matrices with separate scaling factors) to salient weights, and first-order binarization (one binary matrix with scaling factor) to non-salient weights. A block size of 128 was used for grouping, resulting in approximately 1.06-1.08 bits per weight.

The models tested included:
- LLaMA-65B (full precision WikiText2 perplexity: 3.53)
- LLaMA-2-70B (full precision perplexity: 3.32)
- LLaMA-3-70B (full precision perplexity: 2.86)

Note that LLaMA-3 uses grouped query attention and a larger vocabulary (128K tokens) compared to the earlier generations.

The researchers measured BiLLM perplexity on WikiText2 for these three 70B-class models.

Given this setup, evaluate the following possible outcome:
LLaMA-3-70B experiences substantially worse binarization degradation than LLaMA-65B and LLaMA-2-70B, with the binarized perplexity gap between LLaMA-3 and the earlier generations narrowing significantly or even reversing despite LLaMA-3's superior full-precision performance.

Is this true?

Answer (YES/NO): YES